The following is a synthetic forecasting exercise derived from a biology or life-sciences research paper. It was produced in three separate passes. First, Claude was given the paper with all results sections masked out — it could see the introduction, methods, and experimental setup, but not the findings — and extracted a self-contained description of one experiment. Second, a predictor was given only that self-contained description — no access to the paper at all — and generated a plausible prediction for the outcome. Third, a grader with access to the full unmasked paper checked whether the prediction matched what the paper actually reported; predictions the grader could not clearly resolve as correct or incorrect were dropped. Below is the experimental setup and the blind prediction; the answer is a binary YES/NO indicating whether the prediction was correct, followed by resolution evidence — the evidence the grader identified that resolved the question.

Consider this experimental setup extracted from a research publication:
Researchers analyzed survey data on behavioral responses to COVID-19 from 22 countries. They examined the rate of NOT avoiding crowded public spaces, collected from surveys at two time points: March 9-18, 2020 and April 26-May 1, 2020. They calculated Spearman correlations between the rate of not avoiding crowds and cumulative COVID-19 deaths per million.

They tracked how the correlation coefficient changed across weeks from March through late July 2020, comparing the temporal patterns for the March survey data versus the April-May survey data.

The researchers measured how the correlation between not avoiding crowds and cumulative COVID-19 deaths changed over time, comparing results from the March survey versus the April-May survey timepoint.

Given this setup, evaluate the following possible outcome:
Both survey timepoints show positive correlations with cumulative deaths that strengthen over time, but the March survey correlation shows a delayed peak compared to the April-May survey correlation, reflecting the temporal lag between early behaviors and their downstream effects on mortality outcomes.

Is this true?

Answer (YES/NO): NO